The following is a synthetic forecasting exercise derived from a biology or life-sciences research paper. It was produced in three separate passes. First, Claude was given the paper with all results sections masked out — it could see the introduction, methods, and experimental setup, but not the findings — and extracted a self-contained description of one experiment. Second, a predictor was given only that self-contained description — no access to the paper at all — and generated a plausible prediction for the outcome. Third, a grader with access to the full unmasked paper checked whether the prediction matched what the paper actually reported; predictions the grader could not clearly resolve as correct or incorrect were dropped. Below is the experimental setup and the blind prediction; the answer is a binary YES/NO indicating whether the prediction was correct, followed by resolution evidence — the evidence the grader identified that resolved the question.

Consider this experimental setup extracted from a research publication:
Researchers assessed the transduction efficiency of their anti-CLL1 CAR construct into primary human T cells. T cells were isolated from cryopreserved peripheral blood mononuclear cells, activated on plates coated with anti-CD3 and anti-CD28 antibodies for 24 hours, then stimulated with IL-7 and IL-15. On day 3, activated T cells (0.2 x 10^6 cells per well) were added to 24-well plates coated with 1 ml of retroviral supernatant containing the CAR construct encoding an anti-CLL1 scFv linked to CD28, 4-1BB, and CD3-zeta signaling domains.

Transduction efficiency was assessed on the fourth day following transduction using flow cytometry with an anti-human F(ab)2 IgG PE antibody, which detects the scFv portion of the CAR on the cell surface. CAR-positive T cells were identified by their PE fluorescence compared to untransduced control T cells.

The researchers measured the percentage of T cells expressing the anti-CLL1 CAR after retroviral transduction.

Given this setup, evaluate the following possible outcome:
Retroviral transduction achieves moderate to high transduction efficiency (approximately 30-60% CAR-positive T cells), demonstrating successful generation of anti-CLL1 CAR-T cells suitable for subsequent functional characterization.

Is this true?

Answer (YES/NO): NO